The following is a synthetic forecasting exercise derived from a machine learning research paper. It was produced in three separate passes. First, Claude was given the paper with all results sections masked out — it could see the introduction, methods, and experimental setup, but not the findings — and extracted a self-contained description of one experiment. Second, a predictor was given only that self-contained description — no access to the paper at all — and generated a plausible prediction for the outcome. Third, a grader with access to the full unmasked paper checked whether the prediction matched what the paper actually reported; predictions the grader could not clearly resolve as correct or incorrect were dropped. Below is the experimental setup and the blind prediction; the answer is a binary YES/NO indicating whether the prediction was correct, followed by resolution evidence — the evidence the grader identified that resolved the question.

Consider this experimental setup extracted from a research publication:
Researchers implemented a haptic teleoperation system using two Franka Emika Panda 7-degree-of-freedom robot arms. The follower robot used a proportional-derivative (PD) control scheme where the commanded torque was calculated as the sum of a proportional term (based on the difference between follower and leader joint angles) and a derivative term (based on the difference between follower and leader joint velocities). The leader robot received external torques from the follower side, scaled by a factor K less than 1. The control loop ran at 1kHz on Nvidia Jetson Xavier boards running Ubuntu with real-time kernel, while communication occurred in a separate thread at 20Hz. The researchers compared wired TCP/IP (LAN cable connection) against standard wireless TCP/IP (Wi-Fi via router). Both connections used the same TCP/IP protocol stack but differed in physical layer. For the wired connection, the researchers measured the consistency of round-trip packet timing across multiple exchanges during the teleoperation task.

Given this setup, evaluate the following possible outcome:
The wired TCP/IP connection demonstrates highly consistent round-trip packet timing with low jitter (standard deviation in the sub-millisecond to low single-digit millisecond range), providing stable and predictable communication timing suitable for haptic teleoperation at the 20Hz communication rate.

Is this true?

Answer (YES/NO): NO